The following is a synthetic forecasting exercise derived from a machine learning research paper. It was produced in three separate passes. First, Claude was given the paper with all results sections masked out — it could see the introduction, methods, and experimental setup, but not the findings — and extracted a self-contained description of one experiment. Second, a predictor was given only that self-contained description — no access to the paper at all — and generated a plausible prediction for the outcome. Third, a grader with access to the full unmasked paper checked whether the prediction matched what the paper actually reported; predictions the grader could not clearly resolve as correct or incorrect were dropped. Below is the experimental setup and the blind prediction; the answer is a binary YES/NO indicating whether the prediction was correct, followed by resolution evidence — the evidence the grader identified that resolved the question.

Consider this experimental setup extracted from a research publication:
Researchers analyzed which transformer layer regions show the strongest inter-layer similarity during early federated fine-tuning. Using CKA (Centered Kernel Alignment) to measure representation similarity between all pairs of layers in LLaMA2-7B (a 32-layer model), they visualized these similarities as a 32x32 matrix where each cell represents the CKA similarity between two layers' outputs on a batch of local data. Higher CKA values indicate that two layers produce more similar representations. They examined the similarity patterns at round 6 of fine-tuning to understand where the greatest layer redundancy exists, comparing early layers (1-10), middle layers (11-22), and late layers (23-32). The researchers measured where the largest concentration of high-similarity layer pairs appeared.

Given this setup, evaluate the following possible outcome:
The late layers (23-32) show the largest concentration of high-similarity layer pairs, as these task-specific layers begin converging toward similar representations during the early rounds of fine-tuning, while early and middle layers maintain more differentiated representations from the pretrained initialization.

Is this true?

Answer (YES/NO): NO